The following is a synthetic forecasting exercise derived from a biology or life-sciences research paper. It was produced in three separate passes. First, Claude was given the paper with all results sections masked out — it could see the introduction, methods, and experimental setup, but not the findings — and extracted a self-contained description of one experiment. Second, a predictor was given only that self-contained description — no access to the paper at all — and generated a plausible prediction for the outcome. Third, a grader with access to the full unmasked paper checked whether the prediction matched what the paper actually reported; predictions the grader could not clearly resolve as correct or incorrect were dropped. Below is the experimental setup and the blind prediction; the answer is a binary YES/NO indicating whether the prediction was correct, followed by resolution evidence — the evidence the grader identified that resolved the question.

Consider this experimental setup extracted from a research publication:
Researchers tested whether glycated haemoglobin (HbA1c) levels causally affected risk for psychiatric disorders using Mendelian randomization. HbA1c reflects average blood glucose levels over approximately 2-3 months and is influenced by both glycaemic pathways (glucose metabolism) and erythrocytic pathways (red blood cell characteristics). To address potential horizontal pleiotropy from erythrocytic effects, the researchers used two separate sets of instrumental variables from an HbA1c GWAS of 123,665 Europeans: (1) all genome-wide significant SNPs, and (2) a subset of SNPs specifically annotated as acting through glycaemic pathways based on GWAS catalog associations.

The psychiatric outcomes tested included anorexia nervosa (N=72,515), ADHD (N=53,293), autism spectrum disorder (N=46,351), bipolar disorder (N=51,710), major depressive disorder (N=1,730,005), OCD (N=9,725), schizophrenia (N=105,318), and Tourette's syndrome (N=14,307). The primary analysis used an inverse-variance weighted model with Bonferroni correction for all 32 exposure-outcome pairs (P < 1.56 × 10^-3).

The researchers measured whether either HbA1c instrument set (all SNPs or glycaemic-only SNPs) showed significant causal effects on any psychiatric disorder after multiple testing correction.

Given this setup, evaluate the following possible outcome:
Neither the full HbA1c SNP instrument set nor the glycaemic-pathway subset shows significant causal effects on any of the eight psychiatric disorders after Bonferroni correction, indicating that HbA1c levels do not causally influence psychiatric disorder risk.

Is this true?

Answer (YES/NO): YES